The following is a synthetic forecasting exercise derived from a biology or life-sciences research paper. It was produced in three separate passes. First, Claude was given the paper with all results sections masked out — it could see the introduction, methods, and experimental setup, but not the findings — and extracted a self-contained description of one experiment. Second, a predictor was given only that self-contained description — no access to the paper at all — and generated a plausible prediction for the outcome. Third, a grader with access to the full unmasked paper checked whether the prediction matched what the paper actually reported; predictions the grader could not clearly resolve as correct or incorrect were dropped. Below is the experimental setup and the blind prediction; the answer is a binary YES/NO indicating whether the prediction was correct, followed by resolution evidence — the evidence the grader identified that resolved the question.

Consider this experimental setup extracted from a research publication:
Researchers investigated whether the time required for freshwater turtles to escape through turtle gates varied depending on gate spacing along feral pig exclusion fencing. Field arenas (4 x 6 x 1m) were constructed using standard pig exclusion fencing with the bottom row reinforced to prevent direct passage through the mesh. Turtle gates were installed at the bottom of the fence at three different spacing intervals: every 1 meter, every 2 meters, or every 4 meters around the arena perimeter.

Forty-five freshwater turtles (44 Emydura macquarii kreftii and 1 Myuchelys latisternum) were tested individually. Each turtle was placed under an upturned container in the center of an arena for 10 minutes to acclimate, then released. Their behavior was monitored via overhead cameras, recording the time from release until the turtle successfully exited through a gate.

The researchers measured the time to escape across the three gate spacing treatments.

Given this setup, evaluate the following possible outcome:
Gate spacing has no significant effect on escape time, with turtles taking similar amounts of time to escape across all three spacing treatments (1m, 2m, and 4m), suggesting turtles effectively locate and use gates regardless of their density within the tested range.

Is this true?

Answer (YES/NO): NO